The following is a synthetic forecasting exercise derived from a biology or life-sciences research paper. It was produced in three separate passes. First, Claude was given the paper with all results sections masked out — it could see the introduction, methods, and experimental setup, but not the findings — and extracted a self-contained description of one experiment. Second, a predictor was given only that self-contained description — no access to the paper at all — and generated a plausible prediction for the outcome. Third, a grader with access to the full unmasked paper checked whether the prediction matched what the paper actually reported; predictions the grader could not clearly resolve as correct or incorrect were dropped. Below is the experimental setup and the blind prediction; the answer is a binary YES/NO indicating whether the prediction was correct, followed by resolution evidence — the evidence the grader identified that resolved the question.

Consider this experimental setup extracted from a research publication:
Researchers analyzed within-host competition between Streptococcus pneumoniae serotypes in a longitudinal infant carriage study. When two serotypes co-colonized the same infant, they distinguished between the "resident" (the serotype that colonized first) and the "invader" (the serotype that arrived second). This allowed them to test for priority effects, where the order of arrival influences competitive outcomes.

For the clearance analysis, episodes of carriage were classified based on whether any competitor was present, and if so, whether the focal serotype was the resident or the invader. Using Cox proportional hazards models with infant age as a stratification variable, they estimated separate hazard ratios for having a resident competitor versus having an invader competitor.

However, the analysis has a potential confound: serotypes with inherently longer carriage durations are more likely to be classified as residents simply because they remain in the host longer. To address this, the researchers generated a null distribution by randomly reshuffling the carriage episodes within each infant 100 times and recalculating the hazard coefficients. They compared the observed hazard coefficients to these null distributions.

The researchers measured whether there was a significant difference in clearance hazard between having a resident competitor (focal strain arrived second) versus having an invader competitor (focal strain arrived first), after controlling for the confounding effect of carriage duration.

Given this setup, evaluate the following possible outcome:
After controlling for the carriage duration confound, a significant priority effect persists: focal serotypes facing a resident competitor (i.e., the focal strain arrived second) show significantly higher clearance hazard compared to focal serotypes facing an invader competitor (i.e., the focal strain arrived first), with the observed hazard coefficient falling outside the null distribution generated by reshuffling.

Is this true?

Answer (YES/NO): YES